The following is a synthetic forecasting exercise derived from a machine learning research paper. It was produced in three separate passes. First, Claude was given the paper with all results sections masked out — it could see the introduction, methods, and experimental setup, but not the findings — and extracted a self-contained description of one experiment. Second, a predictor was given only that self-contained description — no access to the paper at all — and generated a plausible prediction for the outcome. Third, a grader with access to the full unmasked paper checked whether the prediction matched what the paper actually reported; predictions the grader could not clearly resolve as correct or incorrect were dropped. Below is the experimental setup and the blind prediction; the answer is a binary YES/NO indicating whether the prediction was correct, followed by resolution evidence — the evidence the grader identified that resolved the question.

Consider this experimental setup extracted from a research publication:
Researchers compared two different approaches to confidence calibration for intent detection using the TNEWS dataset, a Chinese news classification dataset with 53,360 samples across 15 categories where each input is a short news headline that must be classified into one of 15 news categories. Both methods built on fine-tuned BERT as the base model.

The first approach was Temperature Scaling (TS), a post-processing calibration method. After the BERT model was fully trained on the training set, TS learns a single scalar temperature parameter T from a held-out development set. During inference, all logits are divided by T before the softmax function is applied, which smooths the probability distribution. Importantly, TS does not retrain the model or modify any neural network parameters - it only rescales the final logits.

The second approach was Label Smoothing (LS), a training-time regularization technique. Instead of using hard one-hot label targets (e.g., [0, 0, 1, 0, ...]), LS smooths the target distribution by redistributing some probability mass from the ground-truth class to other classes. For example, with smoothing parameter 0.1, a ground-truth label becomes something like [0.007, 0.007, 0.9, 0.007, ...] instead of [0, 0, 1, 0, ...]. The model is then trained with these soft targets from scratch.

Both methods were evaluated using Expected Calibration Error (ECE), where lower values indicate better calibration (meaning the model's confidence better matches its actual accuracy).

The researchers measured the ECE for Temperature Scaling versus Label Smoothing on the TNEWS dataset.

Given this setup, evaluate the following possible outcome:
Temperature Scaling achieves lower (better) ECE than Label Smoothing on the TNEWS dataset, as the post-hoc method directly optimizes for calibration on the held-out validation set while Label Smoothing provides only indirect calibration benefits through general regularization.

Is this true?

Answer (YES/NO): YES